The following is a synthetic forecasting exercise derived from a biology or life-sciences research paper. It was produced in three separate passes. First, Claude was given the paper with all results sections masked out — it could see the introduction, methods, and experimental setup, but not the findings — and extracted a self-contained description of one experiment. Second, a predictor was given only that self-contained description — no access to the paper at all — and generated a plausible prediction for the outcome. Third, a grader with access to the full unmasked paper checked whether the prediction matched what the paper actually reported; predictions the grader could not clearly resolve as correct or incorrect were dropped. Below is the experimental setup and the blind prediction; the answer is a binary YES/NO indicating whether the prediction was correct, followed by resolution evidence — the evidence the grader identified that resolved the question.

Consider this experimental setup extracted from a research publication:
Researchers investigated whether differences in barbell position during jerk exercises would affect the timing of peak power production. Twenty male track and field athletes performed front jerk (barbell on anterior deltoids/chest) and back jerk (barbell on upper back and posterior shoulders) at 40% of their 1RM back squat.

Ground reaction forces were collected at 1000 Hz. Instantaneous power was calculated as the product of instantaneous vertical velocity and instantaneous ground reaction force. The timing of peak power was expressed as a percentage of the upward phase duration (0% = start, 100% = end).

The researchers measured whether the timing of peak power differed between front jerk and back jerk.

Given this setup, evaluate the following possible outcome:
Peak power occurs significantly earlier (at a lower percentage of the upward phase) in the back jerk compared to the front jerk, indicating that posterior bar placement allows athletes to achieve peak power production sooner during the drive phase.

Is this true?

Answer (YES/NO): NO